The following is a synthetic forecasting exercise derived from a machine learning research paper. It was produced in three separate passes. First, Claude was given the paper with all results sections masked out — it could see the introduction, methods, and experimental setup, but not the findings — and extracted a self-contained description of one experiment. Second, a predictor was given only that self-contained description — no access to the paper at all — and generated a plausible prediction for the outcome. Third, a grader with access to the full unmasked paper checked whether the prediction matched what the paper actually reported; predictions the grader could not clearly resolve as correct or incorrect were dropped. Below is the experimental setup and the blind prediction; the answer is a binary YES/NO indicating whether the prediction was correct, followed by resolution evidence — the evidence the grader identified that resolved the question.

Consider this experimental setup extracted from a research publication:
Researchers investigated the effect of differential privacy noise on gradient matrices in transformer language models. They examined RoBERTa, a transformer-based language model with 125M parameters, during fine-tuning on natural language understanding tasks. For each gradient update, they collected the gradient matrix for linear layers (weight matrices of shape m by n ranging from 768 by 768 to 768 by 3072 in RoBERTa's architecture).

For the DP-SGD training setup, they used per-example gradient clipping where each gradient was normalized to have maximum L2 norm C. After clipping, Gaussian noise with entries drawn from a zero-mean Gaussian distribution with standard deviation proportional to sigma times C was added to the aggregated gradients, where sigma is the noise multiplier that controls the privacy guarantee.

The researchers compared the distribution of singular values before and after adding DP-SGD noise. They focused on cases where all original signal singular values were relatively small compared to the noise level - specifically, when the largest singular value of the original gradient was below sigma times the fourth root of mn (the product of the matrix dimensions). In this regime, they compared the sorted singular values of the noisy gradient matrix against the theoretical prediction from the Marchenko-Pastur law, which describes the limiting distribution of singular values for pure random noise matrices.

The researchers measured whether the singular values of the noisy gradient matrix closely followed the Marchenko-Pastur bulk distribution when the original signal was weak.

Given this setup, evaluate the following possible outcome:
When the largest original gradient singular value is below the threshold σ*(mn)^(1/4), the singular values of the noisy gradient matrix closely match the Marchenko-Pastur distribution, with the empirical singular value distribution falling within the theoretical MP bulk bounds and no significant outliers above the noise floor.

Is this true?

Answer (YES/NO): YES